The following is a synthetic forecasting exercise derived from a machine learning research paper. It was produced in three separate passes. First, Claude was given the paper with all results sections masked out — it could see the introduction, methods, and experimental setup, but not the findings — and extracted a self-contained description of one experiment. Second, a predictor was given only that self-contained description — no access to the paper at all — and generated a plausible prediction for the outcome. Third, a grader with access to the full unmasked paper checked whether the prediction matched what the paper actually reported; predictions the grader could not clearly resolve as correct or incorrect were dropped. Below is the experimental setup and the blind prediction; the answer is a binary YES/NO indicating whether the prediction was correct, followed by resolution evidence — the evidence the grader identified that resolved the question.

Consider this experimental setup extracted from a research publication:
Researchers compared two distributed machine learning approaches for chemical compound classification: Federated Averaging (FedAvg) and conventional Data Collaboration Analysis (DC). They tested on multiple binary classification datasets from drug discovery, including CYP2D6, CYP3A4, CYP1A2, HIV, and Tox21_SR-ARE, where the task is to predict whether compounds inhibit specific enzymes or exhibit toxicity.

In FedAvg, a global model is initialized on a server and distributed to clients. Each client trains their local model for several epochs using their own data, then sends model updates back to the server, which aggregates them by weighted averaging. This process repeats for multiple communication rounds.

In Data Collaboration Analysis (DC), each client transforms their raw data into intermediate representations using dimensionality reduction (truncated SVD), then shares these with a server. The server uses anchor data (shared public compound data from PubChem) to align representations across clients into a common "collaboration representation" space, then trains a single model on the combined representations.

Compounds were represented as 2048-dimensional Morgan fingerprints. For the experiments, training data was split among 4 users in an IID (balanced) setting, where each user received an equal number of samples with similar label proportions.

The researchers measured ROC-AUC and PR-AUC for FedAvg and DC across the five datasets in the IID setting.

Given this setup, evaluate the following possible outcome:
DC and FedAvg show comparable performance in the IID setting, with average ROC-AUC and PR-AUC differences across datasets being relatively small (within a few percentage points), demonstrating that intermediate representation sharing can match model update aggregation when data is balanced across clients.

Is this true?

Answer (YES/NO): YES